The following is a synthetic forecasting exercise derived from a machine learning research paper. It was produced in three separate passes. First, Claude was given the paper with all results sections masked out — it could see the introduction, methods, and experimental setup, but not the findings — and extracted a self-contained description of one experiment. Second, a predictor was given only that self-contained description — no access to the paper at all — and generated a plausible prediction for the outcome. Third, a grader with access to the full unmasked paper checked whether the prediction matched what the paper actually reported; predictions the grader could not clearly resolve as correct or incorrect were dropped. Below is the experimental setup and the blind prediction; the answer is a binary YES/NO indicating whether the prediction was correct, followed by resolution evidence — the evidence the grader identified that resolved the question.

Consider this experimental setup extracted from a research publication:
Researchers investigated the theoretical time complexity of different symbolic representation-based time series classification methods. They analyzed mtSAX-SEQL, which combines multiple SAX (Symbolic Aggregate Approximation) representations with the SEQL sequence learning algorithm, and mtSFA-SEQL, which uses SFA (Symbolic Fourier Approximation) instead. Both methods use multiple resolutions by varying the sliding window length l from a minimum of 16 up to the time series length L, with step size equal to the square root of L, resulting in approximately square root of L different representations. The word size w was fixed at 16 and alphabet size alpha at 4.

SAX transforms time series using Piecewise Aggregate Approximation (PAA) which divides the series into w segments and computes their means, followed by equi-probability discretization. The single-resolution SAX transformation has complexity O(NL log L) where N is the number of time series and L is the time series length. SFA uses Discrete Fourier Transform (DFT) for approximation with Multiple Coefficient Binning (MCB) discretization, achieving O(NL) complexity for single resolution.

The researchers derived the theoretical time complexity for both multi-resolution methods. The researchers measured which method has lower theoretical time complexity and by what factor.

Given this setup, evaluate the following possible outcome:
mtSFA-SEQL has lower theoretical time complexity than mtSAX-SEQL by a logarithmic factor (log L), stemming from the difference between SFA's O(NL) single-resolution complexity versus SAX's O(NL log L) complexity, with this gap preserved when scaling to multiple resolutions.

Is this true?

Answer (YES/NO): YES